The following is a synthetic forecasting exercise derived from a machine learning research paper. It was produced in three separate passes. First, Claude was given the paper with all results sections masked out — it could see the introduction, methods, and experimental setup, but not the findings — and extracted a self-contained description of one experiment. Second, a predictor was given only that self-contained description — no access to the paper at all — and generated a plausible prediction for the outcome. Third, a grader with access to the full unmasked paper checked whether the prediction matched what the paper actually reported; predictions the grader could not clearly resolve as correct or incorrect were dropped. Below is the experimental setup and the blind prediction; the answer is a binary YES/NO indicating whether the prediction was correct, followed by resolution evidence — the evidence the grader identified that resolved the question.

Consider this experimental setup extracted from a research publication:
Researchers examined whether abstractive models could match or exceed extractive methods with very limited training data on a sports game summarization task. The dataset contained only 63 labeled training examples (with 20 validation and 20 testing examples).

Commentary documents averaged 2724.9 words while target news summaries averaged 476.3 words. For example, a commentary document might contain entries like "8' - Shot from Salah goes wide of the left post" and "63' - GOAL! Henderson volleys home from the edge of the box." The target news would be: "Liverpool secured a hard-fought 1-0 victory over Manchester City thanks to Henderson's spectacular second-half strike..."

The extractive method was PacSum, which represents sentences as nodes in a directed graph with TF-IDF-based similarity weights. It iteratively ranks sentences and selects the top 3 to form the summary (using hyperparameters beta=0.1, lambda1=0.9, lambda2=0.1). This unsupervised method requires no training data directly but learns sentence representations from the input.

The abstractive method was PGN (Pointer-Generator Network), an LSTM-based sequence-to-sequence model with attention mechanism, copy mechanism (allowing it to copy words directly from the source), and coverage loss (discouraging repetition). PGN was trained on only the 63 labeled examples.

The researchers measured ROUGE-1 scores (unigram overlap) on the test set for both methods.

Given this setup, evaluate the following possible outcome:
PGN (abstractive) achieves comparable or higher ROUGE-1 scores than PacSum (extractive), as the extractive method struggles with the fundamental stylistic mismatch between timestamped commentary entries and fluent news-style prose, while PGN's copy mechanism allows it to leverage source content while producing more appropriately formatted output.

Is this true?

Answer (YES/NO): YES